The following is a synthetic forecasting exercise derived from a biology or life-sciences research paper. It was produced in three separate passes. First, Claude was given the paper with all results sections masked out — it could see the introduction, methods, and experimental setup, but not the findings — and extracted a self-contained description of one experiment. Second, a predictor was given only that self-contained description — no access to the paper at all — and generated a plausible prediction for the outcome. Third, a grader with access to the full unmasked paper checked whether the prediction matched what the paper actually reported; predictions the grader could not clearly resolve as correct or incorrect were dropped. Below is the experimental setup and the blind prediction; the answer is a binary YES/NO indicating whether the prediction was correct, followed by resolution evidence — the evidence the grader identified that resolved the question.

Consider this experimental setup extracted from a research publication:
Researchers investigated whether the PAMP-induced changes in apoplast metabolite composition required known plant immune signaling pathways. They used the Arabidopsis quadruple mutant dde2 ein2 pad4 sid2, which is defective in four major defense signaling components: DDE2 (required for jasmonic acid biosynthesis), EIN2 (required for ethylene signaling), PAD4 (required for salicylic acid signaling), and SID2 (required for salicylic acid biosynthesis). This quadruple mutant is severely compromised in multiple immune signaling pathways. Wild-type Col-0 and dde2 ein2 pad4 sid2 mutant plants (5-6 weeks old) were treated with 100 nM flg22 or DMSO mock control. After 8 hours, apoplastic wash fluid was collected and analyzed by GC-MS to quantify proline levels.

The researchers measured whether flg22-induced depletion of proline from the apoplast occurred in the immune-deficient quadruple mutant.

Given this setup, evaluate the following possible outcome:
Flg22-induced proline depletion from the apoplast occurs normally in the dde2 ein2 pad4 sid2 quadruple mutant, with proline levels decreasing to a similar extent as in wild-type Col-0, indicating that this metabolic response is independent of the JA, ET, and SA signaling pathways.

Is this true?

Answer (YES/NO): NO